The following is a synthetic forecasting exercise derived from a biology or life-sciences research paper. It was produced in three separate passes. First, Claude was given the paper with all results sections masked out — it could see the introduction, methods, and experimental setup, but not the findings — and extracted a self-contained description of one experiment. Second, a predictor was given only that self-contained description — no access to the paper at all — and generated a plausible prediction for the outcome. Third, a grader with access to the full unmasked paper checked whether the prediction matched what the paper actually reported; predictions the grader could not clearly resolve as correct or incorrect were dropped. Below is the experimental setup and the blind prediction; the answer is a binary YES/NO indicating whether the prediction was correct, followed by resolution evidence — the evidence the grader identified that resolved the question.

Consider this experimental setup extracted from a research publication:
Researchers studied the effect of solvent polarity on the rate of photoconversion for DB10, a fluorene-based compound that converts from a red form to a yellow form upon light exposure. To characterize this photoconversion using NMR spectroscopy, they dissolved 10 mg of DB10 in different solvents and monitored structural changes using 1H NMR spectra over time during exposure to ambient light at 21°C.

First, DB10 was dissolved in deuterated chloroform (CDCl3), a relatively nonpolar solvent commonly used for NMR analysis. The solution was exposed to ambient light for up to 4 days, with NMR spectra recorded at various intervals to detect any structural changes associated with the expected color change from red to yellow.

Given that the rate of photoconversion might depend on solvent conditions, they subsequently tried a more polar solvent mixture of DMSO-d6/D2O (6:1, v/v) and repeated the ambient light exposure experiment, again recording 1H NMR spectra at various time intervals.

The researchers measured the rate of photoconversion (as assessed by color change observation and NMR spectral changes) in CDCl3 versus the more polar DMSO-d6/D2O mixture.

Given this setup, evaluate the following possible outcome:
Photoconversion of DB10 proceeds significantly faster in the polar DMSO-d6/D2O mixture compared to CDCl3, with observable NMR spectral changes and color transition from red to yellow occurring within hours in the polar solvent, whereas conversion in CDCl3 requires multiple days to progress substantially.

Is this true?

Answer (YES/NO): NO